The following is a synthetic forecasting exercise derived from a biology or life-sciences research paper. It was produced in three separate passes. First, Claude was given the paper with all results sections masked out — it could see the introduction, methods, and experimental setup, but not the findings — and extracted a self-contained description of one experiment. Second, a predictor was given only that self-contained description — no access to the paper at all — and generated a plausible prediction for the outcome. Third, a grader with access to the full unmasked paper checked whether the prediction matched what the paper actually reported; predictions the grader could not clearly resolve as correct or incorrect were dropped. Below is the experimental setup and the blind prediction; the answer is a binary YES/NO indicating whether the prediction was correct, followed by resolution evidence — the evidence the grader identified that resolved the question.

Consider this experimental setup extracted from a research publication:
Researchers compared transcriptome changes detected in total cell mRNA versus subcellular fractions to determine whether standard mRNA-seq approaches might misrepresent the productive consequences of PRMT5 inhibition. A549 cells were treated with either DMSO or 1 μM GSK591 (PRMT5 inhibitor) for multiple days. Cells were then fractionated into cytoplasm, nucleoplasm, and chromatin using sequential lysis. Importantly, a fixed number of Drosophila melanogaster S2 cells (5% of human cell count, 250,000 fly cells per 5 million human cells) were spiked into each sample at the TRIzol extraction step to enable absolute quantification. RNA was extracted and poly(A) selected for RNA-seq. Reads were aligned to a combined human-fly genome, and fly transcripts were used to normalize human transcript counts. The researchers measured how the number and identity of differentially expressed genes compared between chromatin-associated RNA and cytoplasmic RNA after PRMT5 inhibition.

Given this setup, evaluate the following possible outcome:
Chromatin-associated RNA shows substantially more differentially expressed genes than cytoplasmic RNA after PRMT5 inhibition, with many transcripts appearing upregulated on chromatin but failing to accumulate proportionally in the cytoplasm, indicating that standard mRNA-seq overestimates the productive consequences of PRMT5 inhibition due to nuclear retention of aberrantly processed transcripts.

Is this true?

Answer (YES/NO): YES